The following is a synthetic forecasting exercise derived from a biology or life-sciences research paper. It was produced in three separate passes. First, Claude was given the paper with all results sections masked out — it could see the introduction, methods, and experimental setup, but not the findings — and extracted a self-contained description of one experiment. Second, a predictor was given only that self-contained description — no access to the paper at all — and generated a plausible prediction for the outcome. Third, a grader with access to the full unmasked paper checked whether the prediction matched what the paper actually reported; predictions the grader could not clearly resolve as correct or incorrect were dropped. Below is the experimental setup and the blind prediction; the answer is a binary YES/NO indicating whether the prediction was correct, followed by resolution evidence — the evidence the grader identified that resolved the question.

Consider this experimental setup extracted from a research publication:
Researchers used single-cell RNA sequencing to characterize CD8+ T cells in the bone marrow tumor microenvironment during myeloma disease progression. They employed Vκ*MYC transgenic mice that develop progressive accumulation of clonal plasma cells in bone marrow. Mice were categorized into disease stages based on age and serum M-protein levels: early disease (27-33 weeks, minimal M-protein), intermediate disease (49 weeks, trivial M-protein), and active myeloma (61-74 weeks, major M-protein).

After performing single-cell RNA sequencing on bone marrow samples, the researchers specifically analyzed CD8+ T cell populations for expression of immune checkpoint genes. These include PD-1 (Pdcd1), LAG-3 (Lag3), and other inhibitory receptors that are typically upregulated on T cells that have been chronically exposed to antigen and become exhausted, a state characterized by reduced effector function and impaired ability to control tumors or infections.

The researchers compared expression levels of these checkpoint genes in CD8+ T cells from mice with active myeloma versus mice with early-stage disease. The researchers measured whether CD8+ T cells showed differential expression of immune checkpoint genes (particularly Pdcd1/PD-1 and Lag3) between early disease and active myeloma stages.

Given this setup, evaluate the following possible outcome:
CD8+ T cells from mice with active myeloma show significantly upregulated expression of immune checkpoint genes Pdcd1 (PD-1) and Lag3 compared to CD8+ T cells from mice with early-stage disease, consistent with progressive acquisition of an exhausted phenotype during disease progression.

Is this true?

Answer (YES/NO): NO